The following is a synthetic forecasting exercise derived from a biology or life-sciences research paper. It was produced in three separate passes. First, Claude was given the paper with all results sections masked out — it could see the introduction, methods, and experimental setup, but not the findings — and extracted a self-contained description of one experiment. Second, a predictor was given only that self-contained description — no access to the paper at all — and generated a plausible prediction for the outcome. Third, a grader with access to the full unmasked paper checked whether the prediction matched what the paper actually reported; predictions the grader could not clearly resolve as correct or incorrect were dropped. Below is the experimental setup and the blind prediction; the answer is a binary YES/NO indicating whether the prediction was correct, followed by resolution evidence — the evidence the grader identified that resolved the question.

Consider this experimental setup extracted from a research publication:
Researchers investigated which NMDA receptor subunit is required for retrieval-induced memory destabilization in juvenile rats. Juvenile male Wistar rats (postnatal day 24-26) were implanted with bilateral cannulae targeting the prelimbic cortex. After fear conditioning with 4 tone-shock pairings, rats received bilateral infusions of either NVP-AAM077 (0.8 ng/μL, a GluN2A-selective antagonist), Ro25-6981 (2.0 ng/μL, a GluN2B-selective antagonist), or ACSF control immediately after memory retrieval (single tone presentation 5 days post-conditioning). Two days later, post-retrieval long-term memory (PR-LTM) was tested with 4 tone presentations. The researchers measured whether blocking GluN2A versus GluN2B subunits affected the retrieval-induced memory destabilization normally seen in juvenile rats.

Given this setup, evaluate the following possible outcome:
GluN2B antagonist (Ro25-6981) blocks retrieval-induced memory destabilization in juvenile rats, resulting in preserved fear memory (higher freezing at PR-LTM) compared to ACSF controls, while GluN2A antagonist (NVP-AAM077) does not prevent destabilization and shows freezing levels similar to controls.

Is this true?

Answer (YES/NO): YES